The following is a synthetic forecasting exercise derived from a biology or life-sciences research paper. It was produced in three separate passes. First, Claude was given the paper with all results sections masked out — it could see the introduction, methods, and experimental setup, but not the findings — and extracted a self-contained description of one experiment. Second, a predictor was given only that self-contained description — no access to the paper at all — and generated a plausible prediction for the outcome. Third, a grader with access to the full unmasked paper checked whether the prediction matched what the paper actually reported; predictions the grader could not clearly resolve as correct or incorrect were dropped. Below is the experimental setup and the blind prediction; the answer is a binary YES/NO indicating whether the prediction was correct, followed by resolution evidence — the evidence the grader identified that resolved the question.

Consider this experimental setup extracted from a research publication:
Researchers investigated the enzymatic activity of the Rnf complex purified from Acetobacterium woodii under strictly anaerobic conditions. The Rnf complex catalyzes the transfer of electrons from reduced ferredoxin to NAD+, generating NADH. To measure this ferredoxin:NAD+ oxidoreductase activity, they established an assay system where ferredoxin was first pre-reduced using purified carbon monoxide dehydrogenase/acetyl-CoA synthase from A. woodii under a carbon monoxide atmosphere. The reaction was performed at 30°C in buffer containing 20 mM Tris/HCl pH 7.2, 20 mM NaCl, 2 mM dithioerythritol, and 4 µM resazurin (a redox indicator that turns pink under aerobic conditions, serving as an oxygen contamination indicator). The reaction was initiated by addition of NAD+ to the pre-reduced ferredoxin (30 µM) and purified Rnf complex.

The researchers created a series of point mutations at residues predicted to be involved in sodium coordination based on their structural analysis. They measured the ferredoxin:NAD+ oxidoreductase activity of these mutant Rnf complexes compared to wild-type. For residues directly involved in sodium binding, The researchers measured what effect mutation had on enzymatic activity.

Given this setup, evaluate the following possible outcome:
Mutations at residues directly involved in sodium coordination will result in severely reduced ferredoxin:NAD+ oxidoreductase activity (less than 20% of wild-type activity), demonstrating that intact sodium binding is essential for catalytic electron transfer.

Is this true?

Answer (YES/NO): YES